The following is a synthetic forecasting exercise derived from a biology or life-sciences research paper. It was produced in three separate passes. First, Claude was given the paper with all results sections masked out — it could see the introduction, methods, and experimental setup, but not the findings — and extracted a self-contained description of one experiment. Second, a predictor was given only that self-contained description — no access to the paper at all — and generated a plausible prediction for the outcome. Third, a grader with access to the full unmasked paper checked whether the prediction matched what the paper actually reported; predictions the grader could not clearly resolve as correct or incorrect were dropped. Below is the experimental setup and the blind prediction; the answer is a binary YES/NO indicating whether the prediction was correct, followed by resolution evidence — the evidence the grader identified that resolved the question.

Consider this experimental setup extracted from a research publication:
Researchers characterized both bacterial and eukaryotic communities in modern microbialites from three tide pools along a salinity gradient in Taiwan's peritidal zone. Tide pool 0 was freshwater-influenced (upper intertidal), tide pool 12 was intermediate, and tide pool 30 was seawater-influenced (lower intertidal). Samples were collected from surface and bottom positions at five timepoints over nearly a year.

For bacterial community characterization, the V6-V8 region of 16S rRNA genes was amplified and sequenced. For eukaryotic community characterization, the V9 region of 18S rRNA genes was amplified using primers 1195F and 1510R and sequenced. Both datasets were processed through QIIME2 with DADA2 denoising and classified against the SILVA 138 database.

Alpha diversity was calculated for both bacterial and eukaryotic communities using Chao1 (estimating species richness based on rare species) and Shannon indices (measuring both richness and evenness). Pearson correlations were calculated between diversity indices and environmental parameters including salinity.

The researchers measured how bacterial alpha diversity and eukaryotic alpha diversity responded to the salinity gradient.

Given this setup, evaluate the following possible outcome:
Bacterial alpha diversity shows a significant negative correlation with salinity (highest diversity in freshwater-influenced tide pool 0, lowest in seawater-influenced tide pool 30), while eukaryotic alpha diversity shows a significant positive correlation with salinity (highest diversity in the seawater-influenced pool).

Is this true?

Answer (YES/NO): NO